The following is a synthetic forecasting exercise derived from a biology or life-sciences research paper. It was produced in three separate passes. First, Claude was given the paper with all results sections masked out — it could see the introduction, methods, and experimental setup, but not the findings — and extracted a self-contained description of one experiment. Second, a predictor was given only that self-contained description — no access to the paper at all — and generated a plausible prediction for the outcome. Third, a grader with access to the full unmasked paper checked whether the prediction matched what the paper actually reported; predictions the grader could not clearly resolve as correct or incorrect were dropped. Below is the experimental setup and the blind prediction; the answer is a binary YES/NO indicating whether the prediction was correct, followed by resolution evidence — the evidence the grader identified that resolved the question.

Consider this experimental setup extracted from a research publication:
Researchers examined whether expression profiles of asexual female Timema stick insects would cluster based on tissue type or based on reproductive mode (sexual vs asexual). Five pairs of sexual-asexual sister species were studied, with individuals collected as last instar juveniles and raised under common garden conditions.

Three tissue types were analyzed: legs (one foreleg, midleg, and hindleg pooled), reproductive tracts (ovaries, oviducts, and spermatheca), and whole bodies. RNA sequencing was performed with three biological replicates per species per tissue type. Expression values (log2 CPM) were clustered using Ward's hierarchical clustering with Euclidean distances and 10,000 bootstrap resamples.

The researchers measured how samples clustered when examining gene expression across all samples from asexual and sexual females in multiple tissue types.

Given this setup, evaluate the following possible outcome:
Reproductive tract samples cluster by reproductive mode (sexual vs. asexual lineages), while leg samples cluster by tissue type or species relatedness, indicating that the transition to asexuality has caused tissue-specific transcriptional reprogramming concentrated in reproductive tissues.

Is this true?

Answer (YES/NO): NO